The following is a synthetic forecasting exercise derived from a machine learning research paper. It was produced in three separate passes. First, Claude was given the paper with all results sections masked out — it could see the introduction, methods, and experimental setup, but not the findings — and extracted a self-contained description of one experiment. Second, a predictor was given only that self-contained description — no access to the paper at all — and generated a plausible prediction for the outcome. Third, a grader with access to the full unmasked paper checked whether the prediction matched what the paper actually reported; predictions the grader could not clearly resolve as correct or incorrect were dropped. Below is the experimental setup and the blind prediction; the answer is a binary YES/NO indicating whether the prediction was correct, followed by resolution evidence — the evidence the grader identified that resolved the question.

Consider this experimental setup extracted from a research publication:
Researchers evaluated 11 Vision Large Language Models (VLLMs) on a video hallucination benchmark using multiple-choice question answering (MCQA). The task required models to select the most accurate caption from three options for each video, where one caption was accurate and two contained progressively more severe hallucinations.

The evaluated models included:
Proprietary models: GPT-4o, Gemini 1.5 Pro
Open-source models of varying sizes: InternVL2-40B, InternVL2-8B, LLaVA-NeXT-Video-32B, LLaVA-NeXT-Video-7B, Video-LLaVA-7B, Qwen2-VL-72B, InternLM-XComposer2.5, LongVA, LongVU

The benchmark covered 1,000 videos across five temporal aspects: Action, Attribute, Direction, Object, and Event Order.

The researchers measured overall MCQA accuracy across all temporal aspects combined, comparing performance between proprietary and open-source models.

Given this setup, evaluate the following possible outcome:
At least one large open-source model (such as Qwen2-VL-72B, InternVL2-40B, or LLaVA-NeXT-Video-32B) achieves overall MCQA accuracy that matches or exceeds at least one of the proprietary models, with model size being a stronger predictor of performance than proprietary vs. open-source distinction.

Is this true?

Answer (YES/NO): NO